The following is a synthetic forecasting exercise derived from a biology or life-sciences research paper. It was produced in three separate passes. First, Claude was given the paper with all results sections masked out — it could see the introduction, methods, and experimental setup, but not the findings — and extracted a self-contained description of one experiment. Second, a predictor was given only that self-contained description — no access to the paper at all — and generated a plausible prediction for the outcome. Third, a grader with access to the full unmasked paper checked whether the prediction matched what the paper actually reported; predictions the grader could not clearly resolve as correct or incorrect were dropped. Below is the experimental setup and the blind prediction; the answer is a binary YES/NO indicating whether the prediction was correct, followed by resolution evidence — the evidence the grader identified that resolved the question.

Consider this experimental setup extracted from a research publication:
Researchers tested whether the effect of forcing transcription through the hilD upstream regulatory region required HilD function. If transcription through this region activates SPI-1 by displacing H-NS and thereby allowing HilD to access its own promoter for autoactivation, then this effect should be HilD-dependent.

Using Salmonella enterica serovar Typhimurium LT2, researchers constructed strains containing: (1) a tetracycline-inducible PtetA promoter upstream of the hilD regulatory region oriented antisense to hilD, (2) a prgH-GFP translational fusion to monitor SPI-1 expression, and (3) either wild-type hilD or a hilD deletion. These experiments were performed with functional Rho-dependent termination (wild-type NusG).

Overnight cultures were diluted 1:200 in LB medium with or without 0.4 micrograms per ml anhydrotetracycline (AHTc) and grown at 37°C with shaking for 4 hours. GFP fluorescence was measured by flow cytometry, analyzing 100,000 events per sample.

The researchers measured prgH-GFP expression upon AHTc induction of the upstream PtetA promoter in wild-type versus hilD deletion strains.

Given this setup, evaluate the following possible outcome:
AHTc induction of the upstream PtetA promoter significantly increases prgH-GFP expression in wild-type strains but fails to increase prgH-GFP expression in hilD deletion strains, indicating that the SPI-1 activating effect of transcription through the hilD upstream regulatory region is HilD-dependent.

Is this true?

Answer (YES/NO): NO